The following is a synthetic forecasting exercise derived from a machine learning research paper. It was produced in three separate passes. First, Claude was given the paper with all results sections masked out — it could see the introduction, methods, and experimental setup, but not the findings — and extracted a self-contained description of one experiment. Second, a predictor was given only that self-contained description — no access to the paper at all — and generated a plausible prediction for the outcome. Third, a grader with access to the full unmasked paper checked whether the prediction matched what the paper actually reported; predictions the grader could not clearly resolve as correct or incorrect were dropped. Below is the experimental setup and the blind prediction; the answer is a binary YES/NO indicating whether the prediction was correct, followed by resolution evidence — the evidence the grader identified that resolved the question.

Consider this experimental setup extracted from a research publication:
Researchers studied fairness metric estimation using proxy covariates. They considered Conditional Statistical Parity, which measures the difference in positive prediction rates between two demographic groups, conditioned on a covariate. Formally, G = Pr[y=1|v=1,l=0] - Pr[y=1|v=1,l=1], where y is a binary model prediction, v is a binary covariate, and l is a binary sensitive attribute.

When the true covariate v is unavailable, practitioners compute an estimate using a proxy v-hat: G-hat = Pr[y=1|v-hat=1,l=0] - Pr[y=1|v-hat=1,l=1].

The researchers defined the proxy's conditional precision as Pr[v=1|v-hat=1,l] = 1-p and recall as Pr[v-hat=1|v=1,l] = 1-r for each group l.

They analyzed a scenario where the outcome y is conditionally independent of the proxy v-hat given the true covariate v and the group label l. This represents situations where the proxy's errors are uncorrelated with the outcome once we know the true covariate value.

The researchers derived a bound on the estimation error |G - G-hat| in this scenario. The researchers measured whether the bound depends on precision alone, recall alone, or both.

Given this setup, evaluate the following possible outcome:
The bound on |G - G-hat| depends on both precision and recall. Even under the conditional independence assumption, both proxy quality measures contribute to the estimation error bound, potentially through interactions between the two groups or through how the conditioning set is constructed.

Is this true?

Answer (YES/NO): NO